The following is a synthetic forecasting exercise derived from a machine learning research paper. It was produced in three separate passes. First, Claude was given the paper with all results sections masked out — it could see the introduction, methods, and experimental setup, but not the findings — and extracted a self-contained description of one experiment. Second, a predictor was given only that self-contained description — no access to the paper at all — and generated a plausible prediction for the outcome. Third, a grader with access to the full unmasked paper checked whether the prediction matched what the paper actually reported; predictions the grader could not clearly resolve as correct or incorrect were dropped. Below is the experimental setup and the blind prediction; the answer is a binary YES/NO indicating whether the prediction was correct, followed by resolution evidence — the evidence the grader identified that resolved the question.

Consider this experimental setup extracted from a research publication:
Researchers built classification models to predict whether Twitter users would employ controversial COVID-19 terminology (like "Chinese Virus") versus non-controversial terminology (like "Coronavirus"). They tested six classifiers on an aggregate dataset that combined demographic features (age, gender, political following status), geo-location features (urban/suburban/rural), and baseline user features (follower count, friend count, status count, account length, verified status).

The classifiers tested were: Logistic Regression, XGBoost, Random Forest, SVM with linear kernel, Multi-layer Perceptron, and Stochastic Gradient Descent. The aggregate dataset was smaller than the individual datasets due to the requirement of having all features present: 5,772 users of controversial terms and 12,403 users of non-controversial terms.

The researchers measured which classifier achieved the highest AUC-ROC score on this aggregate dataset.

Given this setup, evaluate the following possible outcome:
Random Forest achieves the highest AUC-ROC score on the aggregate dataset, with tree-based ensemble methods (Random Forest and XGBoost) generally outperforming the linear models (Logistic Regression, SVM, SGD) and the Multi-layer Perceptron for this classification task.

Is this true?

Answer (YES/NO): NO